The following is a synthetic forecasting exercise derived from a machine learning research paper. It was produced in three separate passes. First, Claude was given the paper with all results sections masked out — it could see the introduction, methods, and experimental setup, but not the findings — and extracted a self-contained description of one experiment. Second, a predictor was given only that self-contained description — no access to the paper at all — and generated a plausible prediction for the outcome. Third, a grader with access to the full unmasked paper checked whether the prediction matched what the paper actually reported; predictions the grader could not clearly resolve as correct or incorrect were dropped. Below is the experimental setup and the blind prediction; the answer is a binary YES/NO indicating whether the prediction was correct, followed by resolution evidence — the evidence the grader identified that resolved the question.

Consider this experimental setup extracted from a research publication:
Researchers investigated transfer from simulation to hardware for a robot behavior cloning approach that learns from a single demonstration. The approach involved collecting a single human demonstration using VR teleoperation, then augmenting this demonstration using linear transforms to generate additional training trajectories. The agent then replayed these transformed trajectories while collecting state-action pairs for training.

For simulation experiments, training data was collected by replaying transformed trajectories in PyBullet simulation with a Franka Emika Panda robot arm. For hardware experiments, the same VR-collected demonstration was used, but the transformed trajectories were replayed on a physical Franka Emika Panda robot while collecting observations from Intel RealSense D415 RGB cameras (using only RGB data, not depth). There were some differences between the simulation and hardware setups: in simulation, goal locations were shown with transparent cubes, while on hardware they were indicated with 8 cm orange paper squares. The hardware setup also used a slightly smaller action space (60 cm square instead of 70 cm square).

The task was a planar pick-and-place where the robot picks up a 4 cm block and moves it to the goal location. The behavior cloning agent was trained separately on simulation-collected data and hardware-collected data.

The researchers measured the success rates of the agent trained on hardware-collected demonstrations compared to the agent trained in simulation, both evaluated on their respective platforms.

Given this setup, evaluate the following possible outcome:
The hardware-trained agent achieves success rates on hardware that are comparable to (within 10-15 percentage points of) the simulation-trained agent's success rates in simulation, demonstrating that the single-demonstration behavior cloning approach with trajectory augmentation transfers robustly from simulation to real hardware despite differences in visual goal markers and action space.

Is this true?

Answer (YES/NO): NO